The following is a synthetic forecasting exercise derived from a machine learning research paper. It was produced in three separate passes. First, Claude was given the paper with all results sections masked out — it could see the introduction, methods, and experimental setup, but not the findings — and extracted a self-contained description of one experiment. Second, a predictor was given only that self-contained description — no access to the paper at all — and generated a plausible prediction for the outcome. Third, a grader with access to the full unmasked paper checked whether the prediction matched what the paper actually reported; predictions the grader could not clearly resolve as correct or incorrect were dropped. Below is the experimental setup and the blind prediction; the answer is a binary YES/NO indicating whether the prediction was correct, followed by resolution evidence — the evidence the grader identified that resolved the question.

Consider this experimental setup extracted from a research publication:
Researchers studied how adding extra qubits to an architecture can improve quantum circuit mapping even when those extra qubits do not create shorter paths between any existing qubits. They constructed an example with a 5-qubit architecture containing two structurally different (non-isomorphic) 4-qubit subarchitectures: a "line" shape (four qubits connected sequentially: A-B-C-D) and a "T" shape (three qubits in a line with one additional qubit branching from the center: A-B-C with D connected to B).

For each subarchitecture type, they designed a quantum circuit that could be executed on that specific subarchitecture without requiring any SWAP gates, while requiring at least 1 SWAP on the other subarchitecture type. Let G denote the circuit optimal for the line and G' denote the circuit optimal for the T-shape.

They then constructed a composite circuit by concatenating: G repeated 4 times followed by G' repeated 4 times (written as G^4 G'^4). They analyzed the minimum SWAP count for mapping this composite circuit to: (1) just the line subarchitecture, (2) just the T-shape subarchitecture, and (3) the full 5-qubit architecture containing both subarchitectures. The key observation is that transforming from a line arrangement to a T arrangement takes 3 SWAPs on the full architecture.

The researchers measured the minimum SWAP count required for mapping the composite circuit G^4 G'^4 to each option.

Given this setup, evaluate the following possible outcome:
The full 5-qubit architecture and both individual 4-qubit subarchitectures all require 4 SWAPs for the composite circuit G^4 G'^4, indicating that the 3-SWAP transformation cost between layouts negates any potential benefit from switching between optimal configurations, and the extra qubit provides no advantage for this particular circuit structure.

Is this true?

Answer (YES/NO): NO